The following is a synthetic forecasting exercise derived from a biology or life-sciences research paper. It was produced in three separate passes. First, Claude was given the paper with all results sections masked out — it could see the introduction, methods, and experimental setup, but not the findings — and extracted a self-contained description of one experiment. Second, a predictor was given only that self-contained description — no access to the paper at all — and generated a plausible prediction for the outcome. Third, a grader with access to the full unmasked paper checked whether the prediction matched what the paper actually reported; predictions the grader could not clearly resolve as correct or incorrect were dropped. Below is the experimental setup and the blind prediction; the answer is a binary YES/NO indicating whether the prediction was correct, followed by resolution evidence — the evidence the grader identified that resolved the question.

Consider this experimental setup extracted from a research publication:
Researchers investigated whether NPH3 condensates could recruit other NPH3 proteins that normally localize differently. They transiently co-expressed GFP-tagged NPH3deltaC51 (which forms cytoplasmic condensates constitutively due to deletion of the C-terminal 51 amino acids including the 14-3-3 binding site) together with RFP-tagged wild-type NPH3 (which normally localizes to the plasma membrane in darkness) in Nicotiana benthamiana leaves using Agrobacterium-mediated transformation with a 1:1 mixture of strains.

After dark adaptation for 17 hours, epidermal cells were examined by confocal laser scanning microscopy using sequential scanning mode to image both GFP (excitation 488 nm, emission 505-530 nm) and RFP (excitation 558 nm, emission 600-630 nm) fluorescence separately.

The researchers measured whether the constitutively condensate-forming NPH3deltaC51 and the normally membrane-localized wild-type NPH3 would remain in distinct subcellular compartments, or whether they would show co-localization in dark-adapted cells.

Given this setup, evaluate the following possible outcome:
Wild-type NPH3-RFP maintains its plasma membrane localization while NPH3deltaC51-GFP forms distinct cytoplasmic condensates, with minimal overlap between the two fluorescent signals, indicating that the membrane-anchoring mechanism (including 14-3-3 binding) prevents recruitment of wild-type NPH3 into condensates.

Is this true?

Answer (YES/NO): NO